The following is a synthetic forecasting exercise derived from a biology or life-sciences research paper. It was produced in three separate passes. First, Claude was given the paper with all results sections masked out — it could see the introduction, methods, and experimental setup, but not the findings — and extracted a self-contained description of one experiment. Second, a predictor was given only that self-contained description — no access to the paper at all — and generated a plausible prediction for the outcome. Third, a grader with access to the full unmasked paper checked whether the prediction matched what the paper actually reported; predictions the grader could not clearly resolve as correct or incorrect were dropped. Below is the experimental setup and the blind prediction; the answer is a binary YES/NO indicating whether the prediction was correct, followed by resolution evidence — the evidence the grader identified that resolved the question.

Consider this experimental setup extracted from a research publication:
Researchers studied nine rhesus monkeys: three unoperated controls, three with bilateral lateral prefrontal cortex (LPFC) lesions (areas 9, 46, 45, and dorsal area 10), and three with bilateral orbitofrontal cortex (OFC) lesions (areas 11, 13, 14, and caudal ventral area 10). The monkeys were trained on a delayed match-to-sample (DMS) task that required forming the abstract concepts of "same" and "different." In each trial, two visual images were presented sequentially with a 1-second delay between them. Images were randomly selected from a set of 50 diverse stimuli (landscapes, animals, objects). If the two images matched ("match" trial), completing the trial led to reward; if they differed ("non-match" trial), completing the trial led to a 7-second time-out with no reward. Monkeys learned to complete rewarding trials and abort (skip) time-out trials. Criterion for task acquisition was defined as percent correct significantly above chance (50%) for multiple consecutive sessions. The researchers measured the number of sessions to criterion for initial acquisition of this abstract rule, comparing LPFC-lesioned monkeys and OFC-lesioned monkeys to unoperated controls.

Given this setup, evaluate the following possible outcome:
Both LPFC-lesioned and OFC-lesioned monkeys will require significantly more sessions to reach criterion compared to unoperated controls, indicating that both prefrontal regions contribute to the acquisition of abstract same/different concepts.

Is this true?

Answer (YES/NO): NO